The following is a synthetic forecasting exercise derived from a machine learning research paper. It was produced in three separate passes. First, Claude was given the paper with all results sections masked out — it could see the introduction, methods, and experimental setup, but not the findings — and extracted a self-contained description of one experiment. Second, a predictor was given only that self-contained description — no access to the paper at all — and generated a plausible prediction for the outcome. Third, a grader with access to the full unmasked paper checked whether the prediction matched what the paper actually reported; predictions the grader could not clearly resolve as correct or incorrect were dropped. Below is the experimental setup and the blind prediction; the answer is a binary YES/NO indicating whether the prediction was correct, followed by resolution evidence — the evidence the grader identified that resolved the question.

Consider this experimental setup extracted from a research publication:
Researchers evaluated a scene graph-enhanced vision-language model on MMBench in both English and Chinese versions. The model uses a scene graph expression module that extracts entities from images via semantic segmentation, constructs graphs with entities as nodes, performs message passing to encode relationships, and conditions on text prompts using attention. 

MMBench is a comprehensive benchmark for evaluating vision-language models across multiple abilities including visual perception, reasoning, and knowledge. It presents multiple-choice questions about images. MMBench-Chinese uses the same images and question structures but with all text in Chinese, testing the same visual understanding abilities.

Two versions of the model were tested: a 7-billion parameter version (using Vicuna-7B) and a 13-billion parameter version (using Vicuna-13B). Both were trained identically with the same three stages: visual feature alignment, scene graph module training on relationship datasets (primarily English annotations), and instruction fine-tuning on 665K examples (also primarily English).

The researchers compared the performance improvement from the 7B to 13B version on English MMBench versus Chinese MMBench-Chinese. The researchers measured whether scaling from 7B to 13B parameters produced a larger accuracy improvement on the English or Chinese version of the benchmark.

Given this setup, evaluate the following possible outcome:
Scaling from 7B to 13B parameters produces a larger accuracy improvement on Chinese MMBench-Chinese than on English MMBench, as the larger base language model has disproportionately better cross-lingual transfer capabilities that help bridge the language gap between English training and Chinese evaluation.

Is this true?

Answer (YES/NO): YES